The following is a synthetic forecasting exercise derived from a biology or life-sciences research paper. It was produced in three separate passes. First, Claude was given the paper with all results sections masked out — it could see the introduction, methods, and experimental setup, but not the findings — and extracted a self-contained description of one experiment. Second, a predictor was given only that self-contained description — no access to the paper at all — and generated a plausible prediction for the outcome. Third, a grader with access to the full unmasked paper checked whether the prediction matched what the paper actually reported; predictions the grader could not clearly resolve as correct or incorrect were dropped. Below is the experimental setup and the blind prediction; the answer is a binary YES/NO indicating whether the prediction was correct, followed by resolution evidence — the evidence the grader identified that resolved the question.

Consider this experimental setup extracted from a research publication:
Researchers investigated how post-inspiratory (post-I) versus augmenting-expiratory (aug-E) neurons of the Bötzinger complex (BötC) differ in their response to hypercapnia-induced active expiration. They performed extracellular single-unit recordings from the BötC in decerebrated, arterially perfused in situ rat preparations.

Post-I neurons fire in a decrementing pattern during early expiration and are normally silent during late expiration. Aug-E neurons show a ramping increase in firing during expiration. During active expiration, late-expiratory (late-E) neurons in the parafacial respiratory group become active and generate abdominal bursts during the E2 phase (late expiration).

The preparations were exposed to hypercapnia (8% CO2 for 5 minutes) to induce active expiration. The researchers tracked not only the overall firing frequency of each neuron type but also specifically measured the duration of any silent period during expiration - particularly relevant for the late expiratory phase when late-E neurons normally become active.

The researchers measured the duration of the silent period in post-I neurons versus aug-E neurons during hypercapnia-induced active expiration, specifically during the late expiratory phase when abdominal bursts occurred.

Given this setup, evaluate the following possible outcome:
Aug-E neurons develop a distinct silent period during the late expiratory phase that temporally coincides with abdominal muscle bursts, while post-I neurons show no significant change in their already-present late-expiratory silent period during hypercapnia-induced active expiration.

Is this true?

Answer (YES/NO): NO